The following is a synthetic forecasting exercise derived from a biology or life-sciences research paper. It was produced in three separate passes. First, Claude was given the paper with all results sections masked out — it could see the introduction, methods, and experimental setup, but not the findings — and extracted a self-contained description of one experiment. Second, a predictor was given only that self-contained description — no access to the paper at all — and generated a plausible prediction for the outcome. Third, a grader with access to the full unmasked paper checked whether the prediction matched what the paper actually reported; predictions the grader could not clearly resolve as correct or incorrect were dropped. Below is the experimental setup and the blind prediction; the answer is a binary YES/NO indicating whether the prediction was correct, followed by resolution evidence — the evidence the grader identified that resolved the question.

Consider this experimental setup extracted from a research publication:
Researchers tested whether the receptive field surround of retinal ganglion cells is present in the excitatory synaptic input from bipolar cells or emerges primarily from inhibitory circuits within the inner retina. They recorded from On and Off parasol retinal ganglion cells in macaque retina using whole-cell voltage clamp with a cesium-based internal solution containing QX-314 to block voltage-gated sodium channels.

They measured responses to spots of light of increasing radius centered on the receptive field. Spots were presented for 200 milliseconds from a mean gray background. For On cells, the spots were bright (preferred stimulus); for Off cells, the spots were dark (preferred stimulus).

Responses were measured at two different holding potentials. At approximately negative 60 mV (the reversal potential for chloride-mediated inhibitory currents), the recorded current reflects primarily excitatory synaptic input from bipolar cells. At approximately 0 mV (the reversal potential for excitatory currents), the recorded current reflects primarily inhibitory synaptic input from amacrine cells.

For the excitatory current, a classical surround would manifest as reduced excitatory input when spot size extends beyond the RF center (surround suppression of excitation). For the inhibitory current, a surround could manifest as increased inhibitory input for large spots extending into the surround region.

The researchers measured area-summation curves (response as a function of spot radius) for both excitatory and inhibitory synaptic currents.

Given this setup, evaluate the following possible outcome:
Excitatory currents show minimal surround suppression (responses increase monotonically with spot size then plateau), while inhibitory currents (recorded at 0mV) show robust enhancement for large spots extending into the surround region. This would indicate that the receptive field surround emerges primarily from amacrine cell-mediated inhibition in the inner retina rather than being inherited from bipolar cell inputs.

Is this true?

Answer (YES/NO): NO